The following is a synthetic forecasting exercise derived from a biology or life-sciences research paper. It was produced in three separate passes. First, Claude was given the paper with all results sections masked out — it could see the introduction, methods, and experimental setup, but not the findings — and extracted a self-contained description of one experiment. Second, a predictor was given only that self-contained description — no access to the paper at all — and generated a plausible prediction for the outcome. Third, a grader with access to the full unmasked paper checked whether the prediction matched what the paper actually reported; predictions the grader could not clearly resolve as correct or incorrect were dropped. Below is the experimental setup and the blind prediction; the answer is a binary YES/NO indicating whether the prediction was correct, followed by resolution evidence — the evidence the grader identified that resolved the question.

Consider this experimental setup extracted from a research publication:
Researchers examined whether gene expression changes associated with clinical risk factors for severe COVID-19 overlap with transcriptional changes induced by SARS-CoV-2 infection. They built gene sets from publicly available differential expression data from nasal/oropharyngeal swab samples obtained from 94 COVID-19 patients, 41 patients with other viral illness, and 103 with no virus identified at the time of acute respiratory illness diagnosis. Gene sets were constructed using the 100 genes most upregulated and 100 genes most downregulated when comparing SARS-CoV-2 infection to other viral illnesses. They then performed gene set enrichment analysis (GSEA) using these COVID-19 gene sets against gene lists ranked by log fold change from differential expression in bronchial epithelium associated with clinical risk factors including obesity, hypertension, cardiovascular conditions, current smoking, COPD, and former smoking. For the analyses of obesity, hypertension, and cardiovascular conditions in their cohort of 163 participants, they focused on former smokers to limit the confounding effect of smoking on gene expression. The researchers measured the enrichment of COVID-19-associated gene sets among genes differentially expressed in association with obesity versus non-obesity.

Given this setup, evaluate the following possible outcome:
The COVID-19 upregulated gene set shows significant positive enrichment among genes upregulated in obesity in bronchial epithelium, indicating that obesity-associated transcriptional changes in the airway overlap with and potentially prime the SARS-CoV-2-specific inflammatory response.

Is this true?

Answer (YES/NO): NO